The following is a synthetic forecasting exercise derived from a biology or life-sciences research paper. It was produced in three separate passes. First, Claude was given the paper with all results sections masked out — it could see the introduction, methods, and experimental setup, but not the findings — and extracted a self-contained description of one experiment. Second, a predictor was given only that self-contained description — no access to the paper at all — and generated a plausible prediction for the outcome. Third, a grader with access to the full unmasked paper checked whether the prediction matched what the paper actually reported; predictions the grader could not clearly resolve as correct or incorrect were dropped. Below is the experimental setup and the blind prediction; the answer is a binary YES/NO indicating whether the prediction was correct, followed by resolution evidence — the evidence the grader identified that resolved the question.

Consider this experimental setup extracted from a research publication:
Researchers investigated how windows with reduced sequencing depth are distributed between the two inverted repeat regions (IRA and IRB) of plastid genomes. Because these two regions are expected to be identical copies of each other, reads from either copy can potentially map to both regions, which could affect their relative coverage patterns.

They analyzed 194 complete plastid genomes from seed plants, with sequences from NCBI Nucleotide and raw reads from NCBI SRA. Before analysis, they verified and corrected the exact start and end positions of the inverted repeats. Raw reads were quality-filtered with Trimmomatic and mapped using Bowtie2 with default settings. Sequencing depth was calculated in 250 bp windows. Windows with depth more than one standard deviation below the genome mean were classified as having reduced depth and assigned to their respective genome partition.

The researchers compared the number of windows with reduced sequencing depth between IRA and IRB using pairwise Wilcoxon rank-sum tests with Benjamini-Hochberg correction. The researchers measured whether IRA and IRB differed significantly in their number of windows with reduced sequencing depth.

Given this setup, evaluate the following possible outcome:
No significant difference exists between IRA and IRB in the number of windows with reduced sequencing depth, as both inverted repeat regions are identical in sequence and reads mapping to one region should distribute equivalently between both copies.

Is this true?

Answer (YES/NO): NO